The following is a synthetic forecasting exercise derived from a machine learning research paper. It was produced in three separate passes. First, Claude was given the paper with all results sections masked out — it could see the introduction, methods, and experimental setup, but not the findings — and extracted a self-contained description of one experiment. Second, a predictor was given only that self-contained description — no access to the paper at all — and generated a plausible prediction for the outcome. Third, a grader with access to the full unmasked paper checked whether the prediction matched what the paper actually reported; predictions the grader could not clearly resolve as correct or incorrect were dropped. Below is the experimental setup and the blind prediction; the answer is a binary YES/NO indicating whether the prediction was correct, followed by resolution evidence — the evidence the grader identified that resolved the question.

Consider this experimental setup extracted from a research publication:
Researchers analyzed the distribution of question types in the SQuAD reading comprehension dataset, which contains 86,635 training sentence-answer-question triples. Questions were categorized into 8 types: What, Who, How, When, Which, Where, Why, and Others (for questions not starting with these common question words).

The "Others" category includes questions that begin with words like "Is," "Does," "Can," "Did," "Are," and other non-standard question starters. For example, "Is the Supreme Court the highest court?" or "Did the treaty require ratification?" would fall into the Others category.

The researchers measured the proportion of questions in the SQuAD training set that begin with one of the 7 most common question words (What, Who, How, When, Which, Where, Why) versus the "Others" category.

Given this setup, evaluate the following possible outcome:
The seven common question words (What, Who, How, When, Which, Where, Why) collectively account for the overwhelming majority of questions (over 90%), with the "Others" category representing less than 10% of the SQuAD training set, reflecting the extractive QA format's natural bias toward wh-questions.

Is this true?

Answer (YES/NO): NO